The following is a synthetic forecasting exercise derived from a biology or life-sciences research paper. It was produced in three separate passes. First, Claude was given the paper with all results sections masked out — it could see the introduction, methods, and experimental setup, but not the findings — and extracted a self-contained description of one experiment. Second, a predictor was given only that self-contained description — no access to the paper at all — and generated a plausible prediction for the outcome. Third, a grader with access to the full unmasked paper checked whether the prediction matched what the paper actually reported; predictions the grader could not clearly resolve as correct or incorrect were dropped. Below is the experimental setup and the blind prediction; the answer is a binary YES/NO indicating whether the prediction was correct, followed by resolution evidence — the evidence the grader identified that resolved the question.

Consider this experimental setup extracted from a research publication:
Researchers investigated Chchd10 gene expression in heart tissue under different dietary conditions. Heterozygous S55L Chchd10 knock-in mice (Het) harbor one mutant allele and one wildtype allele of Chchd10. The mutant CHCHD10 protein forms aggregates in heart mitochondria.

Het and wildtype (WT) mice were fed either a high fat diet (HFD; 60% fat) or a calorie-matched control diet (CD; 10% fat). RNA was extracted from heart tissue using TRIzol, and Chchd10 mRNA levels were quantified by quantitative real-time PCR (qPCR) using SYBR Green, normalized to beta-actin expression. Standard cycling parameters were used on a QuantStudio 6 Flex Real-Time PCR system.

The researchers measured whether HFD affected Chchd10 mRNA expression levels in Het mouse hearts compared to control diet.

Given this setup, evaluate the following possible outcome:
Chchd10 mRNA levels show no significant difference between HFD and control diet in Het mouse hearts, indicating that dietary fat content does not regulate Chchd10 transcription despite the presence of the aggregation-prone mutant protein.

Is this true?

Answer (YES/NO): YES